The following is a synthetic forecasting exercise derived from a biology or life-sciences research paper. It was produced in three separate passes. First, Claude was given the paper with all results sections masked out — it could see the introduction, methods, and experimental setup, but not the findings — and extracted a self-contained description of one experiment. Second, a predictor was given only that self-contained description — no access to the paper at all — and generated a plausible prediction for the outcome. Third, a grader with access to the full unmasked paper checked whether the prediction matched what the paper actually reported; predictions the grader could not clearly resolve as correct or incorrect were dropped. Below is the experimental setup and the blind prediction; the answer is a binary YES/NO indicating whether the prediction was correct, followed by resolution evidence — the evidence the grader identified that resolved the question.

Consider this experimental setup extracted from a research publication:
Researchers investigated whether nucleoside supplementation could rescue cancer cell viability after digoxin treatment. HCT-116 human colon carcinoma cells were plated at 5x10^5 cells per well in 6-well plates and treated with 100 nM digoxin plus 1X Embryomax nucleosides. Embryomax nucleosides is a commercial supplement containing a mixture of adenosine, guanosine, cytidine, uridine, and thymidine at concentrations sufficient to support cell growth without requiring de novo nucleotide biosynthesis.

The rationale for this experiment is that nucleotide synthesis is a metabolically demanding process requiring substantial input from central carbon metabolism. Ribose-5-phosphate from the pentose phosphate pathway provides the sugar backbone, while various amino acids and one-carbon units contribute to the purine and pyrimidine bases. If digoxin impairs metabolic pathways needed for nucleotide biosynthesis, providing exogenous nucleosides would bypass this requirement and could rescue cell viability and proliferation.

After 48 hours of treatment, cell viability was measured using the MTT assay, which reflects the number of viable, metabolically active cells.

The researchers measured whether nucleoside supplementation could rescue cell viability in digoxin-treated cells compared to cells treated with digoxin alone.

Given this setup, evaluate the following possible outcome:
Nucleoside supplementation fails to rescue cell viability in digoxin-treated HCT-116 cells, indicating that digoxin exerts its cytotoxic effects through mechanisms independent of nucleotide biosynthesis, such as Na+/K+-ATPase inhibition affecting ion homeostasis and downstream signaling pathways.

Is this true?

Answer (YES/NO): NO